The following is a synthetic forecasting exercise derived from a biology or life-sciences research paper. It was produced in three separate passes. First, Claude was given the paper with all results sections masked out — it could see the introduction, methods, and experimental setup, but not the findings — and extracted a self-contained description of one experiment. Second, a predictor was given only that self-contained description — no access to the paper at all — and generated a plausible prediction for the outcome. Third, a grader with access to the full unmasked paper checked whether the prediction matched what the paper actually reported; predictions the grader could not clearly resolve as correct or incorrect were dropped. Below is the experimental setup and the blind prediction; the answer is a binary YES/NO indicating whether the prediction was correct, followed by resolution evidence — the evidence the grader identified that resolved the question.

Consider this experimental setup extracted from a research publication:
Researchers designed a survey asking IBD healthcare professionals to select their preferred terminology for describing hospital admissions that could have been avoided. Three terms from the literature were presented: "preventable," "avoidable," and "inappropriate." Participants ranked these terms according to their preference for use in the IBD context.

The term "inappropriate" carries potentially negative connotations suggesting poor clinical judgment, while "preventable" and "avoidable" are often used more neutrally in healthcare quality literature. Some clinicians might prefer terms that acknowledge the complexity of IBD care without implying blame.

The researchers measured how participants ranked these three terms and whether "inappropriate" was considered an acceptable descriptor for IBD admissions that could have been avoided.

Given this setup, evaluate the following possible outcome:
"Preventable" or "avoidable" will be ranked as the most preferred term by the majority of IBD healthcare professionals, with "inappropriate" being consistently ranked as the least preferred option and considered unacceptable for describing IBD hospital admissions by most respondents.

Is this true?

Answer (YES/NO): NO